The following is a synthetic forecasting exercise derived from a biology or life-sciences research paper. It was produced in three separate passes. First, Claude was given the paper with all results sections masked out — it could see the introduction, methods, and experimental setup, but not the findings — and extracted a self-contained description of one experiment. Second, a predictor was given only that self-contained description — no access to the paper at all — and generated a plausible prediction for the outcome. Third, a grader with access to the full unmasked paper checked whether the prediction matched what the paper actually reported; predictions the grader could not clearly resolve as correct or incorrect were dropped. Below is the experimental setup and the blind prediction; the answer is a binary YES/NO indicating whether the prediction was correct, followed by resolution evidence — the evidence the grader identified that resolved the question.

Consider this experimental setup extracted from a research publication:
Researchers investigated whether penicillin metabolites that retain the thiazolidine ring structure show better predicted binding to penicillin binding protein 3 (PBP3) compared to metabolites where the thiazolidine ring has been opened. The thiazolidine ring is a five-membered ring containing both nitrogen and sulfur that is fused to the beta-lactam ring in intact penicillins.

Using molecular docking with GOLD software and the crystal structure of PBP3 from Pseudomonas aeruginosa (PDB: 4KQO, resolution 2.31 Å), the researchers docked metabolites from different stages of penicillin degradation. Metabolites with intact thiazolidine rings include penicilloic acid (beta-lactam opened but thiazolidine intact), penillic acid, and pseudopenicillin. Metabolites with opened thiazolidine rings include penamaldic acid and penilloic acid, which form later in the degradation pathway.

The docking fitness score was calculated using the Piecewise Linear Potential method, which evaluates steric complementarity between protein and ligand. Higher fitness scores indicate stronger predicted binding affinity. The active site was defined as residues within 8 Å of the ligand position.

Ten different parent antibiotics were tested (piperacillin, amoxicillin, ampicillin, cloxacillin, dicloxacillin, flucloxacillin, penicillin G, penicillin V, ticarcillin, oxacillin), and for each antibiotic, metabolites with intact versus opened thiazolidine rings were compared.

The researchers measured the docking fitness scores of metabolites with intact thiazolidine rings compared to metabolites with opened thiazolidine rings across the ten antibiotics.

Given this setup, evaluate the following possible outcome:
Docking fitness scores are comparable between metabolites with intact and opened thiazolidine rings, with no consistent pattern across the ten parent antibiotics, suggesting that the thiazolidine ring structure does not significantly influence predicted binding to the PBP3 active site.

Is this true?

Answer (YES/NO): NO